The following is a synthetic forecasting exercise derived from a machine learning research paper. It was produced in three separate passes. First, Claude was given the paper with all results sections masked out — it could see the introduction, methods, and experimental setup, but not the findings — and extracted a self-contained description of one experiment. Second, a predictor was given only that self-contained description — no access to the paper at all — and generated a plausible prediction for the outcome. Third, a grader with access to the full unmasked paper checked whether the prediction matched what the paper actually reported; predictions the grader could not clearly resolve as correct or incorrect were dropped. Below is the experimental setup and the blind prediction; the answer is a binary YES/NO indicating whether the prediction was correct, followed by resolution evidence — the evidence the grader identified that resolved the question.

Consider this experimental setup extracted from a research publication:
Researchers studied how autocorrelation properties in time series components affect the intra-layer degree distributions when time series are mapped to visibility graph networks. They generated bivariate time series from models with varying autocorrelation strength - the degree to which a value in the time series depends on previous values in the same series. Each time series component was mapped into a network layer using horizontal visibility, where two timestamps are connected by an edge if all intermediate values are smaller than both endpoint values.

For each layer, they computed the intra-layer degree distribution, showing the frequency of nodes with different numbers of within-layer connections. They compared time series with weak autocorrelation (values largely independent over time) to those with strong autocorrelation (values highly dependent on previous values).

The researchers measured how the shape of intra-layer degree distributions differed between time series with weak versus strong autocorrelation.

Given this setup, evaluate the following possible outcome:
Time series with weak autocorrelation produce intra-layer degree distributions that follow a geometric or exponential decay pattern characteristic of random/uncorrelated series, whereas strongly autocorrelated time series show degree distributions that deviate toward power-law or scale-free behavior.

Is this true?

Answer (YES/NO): NO